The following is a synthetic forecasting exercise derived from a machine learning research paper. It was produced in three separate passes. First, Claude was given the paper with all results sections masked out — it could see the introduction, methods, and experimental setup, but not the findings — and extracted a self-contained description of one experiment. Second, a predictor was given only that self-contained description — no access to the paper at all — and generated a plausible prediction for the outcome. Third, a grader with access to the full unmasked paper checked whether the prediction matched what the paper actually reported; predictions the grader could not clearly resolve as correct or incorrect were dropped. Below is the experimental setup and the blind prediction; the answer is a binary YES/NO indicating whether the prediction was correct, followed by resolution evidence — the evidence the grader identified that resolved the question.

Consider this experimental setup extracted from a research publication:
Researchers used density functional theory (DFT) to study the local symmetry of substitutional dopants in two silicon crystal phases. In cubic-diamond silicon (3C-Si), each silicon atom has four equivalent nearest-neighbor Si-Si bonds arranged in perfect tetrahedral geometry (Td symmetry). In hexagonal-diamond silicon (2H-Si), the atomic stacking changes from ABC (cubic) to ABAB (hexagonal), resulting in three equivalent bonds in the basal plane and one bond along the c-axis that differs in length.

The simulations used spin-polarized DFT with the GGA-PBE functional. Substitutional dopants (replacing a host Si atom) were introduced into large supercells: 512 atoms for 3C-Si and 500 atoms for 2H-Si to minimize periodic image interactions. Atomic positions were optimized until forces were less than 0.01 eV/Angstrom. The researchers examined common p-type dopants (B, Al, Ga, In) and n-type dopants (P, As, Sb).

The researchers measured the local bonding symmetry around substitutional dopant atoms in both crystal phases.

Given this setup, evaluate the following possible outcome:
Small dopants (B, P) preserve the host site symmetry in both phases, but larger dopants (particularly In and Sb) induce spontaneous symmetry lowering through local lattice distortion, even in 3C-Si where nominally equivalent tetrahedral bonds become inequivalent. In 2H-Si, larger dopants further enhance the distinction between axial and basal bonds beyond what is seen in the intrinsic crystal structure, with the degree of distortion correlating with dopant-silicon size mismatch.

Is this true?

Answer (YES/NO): NO